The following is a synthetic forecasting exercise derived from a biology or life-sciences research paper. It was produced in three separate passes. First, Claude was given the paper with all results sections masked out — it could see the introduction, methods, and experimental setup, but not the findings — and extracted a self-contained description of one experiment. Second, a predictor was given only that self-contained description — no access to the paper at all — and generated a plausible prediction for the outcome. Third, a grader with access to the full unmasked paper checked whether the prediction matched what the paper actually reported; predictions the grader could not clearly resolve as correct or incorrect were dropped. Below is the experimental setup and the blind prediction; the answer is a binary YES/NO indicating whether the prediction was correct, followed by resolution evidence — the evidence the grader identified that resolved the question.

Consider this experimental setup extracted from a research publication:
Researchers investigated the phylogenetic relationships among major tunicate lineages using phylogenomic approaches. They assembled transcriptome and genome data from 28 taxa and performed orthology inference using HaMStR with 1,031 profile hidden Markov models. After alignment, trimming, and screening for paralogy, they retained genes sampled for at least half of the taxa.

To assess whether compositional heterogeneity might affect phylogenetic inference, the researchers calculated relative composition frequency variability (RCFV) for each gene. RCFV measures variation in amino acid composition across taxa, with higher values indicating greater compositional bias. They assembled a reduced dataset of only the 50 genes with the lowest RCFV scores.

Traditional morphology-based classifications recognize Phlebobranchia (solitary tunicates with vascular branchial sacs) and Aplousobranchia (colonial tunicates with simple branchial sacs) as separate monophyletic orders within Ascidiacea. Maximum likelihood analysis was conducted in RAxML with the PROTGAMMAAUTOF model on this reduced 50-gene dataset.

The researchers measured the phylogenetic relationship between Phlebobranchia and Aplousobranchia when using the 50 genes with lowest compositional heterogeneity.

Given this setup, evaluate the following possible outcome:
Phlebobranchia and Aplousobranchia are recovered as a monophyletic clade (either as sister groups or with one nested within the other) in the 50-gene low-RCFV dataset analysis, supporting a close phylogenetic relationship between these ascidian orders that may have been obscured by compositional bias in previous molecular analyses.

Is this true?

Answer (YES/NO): YES